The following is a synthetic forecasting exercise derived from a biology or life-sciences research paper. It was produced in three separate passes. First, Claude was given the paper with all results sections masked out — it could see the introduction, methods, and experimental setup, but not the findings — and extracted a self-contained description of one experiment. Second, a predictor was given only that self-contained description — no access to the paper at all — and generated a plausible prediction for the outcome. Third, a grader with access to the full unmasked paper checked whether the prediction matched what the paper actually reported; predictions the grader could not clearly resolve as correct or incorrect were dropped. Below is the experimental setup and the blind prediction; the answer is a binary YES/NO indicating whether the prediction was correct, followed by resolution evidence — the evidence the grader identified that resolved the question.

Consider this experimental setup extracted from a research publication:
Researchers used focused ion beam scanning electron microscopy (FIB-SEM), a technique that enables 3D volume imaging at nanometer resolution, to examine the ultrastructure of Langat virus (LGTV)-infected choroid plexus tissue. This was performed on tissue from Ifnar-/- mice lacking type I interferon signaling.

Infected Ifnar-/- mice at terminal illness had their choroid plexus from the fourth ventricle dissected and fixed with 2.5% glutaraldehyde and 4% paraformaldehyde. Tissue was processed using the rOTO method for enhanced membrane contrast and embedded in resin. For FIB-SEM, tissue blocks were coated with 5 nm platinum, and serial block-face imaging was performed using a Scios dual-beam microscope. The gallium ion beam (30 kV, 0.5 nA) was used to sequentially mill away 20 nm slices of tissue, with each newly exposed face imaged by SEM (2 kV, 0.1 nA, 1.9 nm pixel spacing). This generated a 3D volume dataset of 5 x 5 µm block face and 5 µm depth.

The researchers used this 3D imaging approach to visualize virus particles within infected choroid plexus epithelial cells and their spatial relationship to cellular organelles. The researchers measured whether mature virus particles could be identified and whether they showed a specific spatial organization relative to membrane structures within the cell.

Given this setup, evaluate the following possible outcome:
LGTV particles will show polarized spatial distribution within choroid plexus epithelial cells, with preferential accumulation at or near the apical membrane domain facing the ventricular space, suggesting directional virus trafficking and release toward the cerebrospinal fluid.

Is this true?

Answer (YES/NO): NO